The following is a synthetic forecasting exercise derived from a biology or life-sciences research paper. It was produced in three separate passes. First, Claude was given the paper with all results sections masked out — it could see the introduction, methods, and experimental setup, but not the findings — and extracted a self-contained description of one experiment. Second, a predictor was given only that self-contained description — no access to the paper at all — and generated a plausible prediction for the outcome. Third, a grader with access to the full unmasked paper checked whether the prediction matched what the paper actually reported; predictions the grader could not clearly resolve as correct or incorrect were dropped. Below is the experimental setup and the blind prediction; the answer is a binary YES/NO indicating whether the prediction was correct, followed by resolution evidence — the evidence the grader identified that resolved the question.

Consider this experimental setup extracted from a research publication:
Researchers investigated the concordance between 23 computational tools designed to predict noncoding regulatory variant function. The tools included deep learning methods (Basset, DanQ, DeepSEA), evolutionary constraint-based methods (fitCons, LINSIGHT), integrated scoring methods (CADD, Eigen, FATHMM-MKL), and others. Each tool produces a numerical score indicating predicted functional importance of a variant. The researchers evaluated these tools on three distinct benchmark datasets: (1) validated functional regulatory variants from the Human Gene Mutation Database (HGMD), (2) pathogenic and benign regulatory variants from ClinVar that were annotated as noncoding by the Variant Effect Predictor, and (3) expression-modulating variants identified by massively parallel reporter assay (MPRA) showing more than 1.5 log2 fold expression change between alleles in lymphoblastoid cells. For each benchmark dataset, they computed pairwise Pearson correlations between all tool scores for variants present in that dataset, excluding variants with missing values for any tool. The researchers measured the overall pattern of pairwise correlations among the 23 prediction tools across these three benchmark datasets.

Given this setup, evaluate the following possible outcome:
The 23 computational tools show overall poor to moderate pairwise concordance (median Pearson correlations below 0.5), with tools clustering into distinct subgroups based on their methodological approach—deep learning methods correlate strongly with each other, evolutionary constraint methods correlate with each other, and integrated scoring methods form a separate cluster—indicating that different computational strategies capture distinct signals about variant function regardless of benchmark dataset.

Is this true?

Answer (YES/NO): NO